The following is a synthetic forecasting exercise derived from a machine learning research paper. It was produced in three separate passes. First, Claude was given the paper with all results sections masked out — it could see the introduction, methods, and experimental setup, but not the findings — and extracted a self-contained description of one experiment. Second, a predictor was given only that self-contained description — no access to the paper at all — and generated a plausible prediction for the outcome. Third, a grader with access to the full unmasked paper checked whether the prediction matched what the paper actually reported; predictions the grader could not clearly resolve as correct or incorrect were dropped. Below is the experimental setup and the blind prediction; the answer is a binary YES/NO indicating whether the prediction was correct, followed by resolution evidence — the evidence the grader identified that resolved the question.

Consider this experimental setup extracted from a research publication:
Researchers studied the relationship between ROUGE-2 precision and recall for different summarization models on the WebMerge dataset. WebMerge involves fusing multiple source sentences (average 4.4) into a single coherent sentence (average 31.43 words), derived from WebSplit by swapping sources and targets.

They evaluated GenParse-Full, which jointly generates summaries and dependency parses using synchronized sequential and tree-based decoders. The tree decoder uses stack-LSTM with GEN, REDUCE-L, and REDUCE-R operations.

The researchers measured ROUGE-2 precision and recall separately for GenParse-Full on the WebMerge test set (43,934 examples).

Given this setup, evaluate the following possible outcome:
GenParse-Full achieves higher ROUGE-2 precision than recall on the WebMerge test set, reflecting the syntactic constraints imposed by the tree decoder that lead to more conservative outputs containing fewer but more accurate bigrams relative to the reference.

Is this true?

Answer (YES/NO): YES